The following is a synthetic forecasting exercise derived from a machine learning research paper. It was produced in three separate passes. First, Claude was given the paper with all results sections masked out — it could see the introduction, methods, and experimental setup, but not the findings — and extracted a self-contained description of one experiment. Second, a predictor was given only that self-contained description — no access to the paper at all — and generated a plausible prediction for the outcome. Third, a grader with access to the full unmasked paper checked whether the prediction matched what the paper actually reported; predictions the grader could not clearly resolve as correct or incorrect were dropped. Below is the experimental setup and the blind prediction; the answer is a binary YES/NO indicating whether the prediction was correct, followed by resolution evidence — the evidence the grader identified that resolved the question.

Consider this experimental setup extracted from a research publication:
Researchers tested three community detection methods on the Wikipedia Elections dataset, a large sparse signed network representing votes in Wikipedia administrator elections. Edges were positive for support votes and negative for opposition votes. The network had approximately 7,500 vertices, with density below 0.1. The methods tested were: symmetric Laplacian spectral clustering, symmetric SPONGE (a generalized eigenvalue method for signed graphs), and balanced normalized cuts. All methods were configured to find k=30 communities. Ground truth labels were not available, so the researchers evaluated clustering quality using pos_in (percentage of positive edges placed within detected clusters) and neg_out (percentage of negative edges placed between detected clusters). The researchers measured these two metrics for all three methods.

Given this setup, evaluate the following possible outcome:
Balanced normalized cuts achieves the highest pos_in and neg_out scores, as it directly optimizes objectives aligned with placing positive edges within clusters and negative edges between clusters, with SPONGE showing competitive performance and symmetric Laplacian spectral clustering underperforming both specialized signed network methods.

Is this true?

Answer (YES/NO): NO